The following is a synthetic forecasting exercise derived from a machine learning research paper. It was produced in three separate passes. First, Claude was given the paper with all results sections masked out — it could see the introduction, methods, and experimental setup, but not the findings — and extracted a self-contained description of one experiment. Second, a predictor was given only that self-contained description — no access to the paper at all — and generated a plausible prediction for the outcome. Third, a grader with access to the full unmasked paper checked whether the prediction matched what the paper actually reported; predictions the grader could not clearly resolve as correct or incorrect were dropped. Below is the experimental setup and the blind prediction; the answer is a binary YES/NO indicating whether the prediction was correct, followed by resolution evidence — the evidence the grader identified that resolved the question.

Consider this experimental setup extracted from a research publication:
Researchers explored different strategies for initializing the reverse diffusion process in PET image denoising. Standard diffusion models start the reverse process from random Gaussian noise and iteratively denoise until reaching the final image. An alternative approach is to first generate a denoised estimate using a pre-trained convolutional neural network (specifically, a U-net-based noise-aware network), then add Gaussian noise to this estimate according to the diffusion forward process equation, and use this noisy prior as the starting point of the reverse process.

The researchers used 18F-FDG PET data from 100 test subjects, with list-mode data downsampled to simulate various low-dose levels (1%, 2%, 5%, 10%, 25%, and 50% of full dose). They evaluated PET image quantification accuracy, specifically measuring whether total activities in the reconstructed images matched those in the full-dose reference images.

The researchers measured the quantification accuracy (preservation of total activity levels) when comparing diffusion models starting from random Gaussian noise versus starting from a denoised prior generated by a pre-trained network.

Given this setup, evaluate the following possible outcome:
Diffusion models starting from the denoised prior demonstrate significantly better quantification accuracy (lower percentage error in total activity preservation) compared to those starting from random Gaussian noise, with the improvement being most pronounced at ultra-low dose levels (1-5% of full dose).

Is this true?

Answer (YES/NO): NO